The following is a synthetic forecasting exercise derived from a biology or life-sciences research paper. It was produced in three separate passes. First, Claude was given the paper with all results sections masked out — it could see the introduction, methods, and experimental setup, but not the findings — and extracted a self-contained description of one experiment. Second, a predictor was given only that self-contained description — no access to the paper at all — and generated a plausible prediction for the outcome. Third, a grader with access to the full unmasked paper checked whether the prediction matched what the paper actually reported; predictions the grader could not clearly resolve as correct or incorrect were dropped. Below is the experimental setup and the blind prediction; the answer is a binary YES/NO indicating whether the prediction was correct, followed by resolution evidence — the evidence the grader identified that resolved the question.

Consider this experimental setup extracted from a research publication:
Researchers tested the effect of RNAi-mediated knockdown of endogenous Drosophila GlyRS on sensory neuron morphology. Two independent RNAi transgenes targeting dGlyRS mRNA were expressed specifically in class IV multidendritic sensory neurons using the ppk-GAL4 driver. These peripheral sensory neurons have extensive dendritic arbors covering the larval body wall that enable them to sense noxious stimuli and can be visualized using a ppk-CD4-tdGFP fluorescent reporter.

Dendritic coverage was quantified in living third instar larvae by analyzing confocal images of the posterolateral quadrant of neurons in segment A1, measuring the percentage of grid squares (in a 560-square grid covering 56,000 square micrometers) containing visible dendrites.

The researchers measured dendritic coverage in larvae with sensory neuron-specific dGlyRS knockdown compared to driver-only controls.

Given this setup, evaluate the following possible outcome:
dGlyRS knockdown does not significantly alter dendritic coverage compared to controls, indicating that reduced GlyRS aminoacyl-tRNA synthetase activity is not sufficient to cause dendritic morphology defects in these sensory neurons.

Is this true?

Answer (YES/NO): NO